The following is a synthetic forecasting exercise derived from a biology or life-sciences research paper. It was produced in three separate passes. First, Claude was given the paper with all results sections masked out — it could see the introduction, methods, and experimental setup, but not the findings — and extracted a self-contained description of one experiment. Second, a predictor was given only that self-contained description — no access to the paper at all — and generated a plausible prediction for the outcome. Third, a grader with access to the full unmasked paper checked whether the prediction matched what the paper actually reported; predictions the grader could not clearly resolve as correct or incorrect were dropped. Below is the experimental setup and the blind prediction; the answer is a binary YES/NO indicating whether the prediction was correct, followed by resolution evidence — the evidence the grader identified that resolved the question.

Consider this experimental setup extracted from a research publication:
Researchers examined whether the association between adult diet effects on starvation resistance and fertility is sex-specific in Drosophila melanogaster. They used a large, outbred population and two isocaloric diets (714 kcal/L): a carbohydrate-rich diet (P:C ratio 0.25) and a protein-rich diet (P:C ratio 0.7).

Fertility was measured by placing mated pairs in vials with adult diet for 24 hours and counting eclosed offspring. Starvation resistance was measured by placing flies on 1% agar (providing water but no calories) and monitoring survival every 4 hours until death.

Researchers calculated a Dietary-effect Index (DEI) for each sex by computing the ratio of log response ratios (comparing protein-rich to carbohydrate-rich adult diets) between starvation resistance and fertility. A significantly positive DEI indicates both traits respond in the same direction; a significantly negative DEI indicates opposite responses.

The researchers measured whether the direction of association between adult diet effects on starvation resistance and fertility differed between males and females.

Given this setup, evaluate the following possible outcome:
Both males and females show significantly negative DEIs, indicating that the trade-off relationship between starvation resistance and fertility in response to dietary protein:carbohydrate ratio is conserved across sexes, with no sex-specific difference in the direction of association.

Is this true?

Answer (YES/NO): NO